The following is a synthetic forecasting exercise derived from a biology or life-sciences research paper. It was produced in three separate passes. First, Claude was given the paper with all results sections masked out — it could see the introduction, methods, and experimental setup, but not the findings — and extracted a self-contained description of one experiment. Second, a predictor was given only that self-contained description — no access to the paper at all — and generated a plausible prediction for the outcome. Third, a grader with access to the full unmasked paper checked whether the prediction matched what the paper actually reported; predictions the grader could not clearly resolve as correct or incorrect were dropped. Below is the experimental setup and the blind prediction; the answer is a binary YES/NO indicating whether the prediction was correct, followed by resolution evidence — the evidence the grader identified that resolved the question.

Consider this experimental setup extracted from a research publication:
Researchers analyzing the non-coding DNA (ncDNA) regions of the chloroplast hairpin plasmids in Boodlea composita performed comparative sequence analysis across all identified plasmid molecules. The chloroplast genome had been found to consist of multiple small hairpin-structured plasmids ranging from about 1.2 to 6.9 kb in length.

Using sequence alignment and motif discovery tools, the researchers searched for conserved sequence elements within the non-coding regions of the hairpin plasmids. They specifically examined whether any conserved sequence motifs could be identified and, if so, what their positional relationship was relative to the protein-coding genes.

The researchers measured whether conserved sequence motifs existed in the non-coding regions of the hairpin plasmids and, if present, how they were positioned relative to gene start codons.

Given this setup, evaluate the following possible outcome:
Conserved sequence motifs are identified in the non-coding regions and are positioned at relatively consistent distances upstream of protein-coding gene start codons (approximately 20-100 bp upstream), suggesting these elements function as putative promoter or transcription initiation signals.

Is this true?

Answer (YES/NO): NO